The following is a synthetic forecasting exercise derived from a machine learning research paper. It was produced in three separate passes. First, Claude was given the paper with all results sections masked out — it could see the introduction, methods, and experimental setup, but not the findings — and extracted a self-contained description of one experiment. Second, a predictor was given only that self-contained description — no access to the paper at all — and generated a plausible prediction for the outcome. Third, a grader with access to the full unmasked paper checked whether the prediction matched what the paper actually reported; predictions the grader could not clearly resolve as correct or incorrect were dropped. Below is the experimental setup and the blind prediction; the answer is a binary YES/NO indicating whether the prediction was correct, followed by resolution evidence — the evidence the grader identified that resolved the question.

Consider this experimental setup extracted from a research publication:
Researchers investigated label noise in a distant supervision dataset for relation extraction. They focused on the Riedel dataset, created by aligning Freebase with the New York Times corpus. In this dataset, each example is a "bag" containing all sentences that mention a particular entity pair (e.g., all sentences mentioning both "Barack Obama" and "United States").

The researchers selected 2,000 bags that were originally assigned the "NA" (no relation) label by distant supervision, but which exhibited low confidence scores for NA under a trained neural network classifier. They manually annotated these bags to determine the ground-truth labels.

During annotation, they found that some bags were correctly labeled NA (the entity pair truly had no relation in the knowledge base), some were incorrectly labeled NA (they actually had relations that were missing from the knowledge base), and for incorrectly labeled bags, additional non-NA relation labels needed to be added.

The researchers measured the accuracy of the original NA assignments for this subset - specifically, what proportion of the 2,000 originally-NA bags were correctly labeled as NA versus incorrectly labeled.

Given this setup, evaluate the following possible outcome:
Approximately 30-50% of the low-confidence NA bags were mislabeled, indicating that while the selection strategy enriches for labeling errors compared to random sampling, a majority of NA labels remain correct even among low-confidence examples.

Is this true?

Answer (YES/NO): NO